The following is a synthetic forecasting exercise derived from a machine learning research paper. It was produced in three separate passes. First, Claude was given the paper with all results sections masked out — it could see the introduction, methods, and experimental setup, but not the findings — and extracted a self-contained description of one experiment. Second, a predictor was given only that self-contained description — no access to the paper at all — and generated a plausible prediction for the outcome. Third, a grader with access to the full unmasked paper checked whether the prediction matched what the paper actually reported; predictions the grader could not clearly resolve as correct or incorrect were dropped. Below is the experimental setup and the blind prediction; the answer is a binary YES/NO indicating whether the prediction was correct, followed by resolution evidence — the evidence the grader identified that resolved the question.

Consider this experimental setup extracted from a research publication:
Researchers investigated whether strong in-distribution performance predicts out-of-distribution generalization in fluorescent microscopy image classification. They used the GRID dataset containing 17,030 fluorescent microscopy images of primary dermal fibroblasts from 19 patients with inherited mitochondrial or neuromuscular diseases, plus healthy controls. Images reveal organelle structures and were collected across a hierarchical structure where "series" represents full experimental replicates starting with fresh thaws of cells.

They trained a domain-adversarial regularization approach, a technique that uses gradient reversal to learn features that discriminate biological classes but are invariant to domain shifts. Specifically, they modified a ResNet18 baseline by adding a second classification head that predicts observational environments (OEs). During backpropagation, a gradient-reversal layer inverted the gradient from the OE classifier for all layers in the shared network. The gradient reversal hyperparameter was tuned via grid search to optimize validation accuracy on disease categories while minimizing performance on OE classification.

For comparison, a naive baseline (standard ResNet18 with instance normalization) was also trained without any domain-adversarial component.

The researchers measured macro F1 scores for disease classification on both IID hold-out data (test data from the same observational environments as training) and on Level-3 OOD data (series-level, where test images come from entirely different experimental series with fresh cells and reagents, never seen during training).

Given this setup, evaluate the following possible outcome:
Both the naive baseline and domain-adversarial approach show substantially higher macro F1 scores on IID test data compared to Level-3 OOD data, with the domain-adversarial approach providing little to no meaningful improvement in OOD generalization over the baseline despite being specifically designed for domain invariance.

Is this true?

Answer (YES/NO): YES